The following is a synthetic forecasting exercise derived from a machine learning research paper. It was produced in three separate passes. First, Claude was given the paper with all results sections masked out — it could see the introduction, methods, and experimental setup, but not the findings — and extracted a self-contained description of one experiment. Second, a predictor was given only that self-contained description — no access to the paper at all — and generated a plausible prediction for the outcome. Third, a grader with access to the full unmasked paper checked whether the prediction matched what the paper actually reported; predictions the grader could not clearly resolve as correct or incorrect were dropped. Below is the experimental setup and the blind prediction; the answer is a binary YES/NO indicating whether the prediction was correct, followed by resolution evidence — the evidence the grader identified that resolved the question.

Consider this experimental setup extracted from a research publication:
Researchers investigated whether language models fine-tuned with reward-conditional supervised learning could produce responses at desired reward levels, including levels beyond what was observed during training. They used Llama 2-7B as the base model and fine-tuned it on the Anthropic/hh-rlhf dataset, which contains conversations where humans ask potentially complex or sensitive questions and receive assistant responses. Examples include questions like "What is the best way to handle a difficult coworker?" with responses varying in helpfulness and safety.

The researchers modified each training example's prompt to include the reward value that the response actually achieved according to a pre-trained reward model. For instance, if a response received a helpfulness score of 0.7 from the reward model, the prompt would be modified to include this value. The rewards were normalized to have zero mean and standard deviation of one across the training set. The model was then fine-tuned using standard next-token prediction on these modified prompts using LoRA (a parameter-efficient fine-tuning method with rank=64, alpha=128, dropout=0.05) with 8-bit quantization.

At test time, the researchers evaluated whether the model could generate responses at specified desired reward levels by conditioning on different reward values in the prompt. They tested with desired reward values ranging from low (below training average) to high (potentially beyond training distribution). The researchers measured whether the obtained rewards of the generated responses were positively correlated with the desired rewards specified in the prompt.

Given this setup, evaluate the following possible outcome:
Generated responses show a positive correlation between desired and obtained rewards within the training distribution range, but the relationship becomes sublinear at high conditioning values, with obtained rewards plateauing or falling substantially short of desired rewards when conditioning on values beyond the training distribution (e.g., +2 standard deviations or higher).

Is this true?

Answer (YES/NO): NO